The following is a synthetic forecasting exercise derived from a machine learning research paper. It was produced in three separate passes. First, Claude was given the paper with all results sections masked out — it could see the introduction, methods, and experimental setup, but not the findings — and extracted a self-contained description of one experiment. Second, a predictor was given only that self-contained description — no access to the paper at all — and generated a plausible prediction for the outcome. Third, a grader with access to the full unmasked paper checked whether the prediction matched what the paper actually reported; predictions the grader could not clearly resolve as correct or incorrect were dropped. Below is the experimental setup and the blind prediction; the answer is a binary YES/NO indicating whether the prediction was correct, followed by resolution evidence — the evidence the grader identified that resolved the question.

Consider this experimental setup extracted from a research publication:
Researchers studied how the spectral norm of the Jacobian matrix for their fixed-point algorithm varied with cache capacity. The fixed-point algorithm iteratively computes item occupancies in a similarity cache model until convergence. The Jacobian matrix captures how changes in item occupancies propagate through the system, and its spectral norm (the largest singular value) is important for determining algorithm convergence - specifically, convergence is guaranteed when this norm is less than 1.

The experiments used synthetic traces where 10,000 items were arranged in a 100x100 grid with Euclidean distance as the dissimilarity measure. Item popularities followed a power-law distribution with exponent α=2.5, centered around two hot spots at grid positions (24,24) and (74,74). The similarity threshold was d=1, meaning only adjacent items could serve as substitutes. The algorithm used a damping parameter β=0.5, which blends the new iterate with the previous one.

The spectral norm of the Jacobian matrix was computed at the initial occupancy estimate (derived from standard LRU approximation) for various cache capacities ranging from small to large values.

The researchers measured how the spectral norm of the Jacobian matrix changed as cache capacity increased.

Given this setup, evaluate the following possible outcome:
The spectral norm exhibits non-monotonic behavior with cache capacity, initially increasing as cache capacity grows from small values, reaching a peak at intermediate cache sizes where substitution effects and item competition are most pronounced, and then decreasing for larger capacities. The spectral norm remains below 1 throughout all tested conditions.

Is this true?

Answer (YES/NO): NO